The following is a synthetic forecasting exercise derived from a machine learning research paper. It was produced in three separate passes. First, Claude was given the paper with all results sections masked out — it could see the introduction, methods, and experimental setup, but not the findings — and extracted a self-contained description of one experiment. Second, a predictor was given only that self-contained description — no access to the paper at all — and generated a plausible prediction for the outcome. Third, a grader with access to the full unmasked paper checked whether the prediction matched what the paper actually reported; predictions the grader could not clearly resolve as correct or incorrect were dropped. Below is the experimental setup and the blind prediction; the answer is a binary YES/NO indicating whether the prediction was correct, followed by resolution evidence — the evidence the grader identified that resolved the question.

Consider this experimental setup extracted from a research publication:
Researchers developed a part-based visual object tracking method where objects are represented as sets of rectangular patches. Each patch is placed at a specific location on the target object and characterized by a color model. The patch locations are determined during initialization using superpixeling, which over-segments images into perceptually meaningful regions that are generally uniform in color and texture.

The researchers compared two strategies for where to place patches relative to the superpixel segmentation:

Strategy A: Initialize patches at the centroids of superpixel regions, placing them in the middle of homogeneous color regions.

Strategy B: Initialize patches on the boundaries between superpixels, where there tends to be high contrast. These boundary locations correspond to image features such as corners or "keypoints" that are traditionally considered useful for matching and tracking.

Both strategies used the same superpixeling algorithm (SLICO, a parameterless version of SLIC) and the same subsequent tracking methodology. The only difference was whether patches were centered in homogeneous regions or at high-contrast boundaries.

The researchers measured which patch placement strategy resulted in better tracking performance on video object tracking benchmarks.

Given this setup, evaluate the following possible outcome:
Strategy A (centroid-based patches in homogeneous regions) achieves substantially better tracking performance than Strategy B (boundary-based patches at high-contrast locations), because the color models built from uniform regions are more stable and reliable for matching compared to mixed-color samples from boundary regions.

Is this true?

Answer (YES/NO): YES